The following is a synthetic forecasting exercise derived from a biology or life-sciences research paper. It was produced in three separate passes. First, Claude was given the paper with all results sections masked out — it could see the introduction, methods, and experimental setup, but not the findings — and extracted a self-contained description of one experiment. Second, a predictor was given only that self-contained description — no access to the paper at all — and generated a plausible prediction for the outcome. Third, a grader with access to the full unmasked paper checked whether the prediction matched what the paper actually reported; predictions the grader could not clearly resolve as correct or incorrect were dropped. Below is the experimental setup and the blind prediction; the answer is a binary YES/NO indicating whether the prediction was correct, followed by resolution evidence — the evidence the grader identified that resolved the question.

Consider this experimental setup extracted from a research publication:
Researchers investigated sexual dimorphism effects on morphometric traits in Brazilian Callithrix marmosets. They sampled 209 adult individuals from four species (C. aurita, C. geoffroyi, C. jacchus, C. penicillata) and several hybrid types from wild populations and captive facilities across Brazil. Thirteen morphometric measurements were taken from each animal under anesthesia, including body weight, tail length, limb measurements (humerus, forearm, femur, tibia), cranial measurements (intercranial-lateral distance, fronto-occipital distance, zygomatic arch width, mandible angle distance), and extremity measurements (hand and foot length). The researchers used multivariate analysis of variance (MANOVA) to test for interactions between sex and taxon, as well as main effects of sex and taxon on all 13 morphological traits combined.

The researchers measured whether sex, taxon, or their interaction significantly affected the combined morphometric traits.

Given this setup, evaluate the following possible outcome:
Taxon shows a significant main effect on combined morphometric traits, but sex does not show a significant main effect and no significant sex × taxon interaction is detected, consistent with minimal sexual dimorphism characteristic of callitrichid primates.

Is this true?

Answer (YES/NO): YES